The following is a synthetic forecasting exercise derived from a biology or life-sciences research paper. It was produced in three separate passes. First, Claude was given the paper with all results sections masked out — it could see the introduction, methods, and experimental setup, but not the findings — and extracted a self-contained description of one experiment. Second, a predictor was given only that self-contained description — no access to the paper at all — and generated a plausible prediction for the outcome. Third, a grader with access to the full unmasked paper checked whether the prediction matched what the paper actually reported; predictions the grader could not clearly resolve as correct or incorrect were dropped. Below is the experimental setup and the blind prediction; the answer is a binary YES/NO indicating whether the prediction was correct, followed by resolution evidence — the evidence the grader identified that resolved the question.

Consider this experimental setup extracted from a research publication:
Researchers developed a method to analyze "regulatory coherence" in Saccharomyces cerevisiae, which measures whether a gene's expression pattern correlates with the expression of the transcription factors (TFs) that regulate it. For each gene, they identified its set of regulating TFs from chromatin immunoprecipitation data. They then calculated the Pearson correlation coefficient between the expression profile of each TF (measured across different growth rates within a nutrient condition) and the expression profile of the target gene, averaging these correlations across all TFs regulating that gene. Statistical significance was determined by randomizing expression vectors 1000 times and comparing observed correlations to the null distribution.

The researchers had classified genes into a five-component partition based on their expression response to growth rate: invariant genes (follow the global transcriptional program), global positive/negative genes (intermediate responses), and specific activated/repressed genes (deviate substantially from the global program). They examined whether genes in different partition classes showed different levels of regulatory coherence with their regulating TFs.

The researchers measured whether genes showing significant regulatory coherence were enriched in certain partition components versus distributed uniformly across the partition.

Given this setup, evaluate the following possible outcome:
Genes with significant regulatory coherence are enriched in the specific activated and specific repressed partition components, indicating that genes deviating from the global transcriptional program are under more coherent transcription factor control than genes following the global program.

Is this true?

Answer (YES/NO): YES